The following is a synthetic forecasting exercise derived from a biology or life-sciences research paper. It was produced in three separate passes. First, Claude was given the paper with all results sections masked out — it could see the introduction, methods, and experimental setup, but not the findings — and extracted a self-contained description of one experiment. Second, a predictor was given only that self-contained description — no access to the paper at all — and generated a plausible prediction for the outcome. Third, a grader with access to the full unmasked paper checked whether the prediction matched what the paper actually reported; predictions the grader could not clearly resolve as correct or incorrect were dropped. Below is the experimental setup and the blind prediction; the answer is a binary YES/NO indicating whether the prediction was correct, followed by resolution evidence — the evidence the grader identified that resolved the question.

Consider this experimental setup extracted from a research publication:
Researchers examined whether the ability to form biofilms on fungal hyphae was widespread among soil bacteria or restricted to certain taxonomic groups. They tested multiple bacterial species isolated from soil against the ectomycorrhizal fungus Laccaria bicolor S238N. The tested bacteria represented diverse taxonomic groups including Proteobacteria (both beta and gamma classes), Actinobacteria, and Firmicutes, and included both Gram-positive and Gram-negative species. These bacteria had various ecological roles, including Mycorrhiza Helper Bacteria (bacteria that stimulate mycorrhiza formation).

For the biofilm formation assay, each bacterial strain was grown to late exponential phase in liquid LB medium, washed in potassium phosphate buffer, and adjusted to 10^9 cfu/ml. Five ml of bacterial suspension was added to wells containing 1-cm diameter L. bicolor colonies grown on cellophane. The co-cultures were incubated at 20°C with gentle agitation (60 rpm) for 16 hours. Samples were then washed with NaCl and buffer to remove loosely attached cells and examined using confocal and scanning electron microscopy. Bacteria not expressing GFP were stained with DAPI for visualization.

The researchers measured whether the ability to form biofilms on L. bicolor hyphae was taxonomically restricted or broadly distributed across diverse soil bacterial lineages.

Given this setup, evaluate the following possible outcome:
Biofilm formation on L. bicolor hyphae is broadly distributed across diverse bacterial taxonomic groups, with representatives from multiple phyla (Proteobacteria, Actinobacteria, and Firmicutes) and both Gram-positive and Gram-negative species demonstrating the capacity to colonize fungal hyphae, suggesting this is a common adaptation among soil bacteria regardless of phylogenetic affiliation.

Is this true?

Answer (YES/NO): YES